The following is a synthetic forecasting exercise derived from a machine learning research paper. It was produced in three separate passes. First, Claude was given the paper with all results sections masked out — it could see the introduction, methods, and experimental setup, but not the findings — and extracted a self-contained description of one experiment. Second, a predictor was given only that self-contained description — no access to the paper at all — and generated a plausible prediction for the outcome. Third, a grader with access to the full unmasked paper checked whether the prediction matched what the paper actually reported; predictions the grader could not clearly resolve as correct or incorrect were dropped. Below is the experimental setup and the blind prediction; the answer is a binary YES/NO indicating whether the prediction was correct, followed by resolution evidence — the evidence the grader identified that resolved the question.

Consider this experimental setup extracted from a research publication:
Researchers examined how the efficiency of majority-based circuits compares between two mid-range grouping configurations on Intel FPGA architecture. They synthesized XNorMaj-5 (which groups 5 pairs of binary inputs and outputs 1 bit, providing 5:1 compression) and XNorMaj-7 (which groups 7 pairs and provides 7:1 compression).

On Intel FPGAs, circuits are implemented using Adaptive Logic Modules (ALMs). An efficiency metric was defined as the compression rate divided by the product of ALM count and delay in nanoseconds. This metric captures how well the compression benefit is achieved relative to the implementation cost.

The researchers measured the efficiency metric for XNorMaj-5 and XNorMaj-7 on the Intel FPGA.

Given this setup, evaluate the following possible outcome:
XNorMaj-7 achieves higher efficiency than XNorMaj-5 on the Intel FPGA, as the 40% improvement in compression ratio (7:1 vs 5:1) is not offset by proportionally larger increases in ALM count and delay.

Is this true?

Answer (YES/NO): NO